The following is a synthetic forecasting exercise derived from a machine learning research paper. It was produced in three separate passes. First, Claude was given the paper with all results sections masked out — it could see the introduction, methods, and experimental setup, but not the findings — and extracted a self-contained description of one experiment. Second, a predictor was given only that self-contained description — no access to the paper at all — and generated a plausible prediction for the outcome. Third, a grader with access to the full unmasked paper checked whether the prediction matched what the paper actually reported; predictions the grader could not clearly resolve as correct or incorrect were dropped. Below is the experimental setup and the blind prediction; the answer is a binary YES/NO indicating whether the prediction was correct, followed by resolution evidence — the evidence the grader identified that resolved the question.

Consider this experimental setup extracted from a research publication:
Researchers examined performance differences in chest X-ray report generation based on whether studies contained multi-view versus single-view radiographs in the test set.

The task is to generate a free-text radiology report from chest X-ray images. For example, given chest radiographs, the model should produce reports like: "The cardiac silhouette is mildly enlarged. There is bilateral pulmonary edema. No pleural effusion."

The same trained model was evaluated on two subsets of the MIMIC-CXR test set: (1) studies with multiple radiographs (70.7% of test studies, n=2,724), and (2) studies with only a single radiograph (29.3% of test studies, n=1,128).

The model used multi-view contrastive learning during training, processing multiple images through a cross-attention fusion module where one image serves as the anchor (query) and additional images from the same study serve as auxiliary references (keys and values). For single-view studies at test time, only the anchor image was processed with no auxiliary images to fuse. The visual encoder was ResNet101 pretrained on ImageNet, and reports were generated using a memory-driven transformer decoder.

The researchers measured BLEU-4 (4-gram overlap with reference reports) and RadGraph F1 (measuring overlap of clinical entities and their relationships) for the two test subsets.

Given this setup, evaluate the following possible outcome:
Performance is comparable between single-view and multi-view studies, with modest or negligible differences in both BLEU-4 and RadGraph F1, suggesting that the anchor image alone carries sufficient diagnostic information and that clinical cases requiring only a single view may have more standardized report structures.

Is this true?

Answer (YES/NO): NO